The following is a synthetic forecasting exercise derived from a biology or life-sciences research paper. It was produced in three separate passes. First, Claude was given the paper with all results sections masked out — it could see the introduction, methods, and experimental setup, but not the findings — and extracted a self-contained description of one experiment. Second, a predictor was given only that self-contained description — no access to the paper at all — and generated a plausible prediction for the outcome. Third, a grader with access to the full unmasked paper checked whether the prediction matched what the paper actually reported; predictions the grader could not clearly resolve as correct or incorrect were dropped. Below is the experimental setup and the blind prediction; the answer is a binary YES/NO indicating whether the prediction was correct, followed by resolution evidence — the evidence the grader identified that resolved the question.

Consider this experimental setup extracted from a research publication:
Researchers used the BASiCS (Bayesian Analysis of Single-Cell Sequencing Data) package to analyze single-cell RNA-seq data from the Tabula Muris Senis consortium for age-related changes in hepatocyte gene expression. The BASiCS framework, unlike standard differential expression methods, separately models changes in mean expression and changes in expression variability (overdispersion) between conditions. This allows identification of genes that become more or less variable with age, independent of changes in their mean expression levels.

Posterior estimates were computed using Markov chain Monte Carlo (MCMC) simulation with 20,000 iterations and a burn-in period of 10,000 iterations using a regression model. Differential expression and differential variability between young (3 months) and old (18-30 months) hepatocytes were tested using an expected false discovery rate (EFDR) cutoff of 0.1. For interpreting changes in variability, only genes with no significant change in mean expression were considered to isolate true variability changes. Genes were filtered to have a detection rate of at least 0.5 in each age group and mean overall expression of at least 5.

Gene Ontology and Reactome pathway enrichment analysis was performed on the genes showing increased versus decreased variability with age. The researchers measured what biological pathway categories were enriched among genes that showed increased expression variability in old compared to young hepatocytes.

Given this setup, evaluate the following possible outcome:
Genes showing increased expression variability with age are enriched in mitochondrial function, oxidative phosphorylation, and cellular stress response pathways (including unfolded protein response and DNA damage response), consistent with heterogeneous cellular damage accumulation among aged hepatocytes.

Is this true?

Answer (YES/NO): NO